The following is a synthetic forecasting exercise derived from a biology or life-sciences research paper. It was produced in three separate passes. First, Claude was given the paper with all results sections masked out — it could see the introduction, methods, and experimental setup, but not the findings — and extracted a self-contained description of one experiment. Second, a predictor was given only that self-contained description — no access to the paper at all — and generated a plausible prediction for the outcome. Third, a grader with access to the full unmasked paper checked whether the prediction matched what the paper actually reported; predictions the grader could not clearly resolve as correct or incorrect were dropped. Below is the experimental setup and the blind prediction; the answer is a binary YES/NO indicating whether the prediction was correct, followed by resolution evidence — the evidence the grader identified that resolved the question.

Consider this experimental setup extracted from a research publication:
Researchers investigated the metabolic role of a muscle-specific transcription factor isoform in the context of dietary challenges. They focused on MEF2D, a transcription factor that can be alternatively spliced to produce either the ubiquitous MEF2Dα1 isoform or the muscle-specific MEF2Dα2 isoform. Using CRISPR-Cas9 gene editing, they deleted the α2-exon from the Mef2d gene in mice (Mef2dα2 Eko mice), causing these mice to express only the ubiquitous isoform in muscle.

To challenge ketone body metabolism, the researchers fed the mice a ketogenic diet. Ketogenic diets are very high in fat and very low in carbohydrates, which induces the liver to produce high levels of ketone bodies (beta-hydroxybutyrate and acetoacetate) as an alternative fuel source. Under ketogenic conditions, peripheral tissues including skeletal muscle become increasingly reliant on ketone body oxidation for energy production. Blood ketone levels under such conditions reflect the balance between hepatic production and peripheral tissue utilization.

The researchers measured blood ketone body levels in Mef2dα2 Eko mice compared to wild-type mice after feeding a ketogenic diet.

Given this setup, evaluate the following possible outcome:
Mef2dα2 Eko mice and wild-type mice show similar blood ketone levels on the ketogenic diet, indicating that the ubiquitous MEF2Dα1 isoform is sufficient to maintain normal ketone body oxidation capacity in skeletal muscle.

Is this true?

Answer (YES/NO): NO